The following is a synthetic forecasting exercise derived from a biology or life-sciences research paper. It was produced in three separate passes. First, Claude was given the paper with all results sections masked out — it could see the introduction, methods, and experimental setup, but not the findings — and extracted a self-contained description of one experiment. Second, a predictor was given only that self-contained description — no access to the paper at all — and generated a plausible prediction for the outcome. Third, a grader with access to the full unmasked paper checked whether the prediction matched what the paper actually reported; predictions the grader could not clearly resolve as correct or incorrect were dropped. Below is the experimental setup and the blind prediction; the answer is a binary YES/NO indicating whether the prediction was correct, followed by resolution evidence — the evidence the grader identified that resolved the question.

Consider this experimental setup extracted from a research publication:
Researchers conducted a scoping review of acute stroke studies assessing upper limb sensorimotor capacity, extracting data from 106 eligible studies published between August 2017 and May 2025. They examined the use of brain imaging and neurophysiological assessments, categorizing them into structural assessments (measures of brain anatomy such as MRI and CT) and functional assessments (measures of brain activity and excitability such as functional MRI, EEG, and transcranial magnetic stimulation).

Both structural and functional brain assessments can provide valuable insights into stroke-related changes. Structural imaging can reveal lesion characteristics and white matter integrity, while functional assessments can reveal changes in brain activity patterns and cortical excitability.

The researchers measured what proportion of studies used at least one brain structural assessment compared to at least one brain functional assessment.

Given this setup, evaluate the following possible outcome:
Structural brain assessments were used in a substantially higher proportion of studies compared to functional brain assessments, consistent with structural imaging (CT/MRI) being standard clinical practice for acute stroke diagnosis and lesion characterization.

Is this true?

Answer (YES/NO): YES